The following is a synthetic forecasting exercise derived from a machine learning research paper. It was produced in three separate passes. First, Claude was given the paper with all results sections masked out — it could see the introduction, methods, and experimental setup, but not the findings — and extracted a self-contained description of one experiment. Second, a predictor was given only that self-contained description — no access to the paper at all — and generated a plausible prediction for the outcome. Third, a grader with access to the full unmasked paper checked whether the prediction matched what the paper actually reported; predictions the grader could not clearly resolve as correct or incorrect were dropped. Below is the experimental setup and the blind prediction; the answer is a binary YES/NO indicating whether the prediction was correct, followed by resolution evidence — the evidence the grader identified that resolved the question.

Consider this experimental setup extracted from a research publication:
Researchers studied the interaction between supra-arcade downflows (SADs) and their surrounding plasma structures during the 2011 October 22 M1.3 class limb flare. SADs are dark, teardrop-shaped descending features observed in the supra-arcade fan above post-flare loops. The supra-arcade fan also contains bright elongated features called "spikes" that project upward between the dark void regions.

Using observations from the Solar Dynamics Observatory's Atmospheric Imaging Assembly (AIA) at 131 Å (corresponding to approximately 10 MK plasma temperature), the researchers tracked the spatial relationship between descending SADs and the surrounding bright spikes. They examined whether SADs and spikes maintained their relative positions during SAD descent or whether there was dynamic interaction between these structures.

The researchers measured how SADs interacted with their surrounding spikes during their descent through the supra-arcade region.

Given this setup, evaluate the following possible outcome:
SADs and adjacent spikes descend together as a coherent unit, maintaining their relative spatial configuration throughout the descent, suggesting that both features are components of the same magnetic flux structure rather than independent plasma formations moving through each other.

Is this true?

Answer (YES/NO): NO